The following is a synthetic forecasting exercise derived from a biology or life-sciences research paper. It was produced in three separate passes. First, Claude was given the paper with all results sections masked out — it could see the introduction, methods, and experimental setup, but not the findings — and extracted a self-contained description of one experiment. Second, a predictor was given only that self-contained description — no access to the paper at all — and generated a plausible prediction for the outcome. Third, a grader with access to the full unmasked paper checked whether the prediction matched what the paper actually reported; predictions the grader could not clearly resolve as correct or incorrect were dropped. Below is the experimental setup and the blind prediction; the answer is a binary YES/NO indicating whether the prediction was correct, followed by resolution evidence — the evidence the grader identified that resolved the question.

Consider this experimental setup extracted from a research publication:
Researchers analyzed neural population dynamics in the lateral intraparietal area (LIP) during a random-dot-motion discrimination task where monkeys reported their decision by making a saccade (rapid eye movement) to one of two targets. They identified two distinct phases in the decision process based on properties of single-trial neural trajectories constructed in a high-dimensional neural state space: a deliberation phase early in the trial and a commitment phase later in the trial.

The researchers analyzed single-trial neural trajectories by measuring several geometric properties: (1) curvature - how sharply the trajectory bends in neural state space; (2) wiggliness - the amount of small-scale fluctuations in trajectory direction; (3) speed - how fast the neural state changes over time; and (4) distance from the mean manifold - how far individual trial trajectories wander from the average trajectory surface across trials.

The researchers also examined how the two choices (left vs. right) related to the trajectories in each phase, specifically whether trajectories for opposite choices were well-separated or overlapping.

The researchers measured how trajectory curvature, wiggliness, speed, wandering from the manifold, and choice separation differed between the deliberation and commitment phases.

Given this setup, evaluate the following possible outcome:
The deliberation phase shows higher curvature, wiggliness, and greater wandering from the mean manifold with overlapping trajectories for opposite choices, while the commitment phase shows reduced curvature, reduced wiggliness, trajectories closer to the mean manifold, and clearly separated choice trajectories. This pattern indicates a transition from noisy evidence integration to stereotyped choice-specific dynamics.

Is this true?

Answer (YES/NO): YES